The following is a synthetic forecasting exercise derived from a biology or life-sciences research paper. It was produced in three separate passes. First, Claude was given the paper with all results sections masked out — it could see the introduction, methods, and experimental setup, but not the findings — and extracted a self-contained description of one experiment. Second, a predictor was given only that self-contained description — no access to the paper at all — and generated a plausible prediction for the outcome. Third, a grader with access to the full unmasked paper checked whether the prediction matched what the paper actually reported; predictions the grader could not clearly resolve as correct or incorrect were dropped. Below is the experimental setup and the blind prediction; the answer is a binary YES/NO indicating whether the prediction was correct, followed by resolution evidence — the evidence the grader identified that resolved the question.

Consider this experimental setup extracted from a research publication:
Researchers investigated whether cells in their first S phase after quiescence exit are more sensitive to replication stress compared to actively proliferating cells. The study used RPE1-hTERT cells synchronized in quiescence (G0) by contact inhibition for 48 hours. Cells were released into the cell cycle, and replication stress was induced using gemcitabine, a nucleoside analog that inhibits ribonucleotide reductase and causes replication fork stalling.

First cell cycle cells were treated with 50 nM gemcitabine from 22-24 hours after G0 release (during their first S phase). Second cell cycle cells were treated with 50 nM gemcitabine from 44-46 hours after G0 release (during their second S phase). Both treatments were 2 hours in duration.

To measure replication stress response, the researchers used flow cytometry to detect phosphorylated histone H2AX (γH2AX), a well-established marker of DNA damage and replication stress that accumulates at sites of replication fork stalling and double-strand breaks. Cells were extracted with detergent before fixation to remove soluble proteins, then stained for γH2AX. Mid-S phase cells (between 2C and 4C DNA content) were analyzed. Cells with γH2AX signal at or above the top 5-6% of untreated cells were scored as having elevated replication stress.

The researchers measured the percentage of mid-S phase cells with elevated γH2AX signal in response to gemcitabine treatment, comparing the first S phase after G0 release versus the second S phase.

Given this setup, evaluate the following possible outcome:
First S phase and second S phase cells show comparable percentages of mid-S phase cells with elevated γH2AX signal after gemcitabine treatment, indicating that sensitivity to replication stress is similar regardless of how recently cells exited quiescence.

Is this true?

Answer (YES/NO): NO